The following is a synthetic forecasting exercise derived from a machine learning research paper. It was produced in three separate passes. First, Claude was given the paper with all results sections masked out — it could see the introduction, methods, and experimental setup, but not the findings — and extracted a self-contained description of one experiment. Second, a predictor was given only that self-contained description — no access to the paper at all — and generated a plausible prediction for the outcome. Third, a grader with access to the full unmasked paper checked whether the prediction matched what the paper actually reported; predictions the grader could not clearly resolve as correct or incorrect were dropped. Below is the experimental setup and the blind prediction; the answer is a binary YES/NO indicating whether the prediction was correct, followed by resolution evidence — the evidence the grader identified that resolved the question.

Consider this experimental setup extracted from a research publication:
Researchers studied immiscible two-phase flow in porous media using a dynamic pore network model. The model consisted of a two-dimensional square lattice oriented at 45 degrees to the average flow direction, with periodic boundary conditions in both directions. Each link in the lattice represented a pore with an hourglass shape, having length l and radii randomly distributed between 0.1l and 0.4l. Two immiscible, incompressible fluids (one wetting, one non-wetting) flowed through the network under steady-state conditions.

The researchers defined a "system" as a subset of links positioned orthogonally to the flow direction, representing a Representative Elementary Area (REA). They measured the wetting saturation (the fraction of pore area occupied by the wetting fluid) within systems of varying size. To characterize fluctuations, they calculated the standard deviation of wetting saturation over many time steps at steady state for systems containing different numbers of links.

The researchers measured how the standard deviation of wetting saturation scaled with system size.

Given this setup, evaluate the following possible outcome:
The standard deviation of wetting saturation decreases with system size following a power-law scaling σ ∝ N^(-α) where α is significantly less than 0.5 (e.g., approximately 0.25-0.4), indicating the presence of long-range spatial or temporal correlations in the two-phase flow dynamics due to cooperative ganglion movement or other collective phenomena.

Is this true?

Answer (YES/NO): NO